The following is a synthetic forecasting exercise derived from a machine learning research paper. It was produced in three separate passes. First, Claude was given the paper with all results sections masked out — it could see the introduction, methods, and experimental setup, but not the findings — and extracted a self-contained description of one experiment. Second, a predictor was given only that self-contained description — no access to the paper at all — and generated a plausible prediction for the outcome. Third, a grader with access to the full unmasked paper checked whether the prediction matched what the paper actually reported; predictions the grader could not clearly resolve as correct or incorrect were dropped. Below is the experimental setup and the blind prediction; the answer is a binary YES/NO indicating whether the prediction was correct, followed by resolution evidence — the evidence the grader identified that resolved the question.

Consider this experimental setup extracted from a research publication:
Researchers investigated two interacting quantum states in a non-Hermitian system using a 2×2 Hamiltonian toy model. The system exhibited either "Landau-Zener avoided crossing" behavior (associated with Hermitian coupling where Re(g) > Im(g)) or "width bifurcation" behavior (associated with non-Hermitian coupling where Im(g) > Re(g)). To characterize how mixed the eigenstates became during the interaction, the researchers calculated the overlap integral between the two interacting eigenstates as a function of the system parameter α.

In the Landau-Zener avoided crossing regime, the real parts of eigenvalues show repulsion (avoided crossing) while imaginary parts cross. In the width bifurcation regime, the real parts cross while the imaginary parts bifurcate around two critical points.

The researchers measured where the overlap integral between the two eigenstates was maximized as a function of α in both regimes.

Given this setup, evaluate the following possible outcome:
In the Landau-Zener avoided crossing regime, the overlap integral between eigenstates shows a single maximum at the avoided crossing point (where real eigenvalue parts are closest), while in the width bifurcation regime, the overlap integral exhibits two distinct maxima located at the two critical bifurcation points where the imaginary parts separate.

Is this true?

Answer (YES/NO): YES